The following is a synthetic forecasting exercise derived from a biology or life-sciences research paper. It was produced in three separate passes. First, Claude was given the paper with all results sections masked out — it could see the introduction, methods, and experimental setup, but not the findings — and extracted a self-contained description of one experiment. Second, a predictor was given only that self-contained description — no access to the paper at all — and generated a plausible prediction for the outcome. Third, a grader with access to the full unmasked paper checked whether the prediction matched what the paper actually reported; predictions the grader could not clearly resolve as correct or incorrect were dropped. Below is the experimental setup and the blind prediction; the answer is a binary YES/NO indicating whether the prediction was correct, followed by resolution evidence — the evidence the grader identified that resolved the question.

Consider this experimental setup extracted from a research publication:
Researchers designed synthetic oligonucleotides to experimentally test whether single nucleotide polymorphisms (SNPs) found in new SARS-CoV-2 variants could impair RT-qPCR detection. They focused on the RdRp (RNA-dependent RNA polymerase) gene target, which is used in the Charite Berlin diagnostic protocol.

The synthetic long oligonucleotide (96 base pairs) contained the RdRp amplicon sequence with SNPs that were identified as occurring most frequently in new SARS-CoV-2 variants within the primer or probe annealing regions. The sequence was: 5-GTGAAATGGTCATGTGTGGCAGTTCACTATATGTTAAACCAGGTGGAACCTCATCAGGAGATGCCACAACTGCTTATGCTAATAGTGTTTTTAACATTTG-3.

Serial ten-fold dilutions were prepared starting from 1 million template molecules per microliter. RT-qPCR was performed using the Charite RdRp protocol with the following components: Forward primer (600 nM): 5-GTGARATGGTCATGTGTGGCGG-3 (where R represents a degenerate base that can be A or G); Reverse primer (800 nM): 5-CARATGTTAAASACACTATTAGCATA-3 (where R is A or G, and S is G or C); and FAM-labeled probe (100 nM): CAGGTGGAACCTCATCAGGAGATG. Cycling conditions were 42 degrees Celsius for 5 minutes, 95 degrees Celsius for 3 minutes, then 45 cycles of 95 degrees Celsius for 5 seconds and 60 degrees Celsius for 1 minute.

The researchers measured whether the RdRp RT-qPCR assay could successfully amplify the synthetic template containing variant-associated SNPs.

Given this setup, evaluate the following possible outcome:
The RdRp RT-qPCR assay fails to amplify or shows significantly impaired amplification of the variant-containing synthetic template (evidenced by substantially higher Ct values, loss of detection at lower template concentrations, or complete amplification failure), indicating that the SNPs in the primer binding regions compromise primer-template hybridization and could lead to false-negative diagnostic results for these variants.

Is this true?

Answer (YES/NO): NO